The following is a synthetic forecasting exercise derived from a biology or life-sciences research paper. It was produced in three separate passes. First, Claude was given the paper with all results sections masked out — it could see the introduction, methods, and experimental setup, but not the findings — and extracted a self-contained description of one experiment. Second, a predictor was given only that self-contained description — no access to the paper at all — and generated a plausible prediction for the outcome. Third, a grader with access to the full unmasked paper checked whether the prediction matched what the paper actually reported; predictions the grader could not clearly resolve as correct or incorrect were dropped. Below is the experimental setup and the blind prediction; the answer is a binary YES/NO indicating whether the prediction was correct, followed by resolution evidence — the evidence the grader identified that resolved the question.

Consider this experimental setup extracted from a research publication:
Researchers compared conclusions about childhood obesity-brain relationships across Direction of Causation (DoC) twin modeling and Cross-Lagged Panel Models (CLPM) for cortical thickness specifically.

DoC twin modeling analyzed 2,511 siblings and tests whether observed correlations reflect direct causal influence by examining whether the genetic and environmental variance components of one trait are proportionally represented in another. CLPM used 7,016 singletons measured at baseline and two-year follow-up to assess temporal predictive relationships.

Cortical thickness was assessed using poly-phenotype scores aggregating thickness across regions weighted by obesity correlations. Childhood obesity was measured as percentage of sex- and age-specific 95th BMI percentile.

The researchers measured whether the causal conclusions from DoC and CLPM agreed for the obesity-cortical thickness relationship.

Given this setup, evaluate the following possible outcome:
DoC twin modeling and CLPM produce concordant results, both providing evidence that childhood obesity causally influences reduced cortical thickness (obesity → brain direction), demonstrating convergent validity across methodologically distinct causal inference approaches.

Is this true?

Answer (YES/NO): YES